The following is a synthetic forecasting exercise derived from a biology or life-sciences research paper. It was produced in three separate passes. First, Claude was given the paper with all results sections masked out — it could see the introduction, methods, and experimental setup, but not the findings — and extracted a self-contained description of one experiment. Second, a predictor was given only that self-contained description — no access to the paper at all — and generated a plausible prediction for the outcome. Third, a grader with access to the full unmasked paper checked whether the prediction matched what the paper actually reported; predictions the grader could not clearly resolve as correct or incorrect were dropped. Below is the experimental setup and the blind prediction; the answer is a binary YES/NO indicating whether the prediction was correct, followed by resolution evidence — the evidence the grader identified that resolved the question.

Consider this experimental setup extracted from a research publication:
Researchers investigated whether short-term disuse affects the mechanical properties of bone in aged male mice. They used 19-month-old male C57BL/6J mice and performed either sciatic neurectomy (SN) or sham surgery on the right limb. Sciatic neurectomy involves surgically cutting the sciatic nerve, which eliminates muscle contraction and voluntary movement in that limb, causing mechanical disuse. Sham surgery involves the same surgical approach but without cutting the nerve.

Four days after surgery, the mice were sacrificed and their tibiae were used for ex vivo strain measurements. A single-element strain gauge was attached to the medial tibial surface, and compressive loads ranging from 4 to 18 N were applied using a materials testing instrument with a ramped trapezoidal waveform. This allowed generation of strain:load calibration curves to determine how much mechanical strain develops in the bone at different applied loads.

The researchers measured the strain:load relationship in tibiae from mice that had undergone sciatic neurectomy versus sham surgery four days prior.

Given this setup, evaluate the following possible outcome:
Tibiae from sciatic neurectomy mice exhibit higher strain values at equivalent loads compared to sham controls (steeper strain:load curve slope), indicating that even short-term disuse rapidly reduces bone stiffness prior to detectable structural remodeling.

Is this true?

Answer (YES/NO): NO